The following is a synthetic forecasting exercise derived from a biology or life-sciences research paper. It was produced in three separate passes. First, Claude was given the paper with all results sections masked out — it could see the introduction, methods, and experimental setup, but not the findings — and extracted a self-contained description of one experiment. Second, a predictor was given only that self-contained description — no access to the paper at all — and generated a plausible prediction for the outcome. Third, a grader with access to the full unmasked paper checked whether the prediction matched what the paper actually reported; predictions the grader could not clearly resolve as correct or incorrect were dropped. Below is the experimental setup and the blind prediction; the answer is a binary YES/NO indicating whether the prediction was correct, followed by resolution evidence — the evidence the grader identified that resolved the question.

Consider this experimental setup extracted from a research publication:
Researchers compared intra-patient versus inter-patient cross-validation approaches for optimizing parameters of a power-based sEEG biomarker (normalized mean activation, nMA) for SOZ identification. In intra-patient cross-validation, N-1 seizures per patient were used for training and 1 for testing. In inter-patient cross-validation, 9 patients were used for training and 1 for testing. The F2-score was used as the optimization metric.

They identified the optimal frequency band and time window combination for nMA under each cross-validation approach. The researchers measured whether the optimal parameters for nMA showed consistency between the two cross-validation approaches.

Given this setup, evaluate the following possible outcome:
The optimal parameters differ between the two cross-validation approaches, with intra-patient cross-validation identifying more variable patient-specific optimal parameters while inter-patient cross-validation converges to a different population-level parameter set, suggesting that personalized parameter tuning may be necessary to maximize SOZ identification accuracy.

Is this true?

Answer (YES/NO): YES